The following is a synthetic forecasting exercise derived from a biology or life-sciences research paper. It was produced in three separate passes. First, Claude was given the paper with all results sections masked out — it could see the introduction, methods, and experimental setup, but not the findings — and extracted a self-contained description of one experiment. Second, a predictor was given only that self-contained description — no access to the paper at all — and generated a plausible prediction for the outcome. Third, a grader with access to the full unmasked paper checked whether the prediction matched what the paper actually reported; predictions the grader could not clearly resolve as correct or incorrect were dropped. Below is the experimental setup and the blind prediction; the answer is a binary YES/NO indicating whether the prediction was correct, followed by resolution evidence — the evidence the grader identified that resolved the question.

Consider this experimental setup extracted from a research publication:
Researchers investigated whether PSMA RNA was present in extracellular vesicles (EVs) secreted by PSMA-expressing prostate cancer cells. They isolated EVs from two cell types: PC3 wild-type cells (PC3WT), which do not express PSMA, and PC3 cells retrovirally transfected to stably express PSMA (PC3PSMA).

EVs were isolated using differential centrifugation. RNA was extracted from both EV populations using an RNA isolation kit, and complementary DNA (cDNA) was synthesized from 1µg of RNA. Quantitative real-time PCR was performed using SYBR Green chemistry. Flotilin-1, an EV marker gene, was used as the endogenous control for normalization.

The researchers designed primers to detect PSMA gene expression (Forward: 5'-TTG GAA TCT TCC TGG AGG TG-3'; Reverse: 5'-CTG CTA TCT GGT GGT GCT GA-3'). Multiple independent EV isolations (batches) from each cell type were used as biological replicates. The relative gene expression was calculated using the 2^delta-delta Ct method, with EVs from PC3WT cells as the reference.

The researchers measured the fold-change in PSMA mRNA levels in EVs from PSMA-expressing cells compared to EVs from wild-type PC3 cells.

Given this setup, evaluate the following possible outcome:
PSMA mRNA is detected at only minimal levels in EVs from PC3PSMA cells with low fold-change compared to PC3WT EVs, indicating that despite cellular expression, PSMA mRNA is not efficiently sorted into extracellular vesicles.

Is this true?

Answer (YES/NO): NO